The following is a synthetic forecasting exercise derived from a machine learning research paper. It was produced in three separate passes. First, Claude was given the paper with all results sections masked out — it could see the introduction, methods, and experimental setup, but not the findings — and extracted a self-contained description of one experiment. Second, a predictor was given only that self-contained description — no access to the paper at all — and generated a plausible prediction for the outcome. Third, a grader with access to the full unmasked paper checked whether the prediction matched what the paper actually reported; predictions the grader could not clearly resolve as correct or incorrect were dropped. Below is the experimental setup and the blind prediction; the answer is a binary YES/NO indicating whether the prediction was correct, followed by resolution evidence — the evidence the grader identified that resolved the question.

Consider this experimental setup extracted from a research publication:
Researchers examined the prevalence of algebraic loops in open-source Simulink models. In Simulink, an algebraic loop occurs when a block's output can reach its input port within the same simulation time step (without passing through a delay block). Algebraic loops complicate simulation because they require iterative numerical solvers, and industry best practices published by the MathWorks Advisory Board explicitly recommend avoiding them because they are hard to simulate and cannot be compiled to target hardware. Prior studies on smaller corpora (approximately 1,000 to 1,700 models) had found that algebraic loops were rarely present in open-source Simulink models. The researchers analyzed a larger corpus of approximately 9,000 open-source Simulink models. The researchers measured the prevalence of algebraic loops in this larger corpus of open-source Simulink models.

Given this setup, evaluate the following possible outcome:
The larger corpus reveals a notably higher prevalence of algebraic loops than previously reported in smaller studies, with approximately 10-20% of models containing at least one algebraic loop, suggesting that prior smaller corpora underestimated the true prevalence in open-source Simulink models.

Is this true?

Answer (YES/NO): NO